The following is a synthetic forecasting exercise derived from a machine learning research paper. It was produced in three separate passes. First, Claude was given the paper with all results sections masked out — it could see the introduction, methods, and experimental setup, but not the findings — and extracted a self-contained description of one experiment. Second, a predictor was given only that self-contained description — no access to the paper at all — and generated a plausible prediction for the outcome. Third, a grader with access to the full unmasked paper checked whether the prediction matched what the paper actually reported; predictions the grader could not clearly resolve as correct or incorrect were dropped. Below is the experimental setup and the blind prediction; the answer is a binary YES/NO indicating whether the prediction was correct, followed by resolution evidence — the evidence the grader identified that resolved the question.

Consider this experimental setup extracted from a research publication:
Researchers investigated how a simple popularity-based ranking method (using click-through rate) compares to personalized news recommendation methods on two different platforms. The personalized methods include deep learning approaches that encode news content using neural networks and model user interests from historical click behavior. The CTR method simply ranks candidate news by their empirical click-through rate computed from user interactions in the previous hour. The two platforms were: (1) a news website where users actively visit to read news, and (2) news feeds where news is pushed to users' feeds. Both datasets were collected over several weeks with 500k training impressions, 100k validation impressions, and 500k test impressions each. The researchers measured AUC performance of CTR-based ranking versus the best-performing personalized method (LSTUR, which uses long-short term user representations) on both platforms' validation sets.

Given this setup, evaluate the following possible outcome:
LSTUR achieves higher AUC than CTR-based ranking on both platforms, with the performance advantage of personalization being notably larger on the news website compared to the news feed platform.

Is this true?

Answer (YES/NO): NO